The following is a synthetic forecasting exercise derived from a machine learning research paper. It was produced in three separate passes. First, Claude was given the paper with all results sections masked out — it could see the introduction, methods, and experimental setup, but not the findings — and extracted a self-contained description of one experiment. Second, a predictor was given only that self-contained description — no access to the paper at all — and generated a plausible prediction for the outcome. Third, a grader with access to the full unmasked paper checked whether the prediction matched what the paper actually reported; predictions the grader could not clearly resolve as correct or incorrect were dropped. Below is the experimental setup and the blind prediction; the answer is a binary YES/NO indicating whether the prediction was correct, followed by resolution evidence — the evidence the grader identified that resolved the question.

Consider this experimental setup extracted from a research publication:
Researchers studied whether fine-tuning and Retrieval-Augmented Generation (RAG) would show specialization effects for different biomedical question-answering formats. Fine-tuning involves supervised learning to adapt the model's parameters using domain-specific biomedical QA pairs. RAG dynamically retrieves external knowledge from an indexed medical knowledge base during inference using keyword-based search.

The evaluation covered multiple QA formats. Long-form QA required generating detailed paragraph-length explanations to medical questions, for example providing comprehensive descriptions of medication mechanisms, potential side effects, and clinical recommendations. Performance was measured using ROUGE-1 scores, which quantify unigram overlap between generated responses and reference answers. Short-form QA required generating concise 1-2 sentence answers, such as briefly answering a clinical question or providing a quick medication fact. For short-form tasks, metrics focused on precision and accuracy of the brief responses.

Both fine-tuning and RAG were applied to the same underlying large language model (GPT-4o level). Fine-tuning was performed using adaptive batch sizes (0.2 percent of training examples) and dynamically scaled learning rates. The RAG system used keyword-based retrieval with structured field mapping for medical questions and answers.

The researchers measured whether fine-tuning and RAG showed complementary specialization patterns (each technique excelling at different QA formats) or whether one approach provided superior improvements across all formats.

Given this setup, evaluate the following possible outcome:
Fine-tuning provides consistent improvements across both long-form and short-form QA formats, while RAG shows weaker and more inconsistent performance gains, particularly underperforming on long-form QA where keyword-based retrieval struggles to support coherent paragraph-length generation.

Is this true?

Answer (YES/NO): NO